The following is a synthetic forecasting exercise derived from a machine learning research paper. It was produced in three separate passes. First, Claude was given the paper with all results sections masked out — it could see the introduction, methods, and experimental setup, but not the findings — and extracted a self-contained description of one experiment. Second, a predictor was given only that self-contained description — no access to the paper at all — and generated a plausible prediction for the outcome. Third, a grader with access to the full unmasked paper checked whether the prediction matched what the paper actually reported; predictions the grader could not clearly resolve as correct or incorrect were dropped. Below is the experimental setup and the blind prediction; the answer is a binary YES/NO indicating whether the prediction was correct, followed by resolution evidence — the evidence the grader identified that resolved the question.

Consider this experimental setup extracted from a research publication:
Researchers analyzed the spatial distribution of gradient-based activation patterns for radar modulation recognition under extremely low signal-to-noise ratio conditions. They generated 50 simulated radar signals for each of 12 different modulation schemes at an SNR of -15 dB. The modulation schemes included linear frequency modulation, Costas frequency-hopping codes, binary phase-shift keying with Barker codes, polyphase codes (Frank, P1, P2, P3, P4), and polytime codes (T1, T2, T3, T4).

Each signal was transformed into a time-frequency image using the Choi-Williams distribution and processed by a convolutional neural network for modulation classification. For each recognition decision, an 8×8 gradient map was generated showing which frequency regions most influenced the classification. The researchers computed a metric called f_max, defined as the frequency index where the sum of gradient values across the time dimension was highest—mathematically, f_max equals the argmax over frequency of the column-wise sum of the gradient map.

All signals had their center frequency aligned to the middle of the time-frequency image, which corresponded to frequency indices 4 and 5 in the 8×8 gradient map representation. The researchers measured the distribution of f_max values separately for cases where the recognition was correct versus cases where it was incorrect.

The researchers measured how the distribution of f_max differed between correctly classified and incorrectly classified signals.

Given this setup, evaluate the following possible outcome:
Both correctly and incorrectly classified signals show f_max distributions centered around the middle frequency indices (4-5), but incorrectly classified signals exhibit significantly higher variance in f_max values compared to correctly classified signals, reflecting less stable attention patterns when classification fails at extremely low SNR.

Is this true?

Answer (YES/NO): NO